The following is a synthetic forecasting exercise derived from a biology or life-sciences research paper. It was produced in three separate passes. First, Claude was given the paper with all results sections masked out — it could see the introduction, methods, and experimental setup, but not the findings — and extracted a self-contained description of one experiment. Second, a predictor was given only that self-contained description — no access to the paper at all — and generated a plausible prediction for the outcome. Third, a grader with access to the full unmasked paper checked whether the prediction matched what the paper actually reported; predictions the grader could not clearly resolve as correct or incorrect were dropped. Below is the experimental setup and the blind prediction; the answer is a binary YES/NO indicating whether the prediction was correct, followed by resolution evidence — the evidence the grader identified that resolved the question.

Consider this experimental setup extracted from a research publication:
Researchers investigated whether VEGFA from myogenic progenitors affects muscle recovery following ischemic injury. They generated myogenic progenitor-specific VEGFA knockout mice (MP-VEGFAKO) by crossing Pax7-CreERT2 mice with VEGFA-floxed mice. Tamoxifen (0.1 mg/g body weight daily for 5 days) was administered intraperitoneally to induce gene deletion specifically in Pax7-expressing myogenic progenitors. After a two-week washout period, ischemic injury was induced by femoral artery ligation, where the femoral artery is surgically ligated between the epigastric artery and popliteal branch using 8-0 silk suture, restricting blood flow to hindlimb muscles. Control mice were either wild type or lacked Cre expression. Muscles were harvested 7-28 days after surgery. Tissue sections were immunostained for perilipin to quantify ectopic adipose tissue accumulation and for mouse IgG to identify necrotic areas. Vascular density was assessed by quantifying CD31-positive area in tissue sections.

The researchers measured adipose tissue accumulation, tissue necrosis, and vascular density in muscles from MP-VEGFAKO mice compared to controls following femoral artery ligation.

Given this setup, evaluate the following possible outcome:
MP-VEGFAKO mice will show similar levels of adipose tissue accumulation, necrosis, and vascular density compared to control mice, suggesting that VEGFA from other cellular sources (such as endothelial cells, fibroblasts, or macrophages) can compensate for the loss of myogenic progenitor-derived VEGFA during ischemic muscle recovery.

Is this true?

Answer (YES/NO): NO